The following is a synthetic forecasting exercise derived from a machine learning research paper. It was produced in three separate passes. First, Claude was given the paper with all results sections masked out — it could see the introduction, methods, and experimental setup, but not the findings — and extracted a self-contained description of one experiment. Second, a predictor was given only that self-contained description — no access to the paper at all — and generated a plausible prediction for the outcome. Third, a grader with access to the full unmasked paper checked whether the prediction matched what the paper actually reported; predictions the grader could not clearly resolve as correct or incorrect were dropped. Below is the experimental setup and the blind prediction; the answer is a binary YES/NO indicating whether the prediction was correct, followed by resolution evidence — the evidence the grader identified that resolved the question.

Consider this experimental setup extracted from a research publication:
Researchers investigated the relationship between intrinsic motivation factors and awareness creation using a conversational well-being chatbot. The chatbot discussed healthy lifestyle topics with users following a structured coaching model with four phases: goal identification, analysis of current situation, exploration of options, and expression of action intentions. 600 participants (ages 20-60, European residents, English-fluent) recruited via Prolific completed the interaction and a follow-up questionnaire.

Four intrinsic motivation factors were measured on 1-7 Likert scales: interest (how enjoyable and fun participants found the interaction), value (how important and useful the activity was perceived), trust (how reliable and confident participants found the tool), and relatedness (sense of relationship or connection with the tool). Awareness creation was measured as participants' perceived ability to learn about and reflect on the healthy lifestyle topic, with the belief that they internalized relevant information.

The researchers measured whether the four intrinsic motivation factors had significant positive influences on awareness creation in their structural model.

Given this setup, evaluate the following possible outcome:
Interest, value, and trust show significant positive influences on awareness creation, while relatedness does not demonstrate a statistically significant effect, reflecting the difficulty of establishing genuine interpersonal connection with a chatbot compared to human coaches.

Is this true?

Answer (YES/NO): NO